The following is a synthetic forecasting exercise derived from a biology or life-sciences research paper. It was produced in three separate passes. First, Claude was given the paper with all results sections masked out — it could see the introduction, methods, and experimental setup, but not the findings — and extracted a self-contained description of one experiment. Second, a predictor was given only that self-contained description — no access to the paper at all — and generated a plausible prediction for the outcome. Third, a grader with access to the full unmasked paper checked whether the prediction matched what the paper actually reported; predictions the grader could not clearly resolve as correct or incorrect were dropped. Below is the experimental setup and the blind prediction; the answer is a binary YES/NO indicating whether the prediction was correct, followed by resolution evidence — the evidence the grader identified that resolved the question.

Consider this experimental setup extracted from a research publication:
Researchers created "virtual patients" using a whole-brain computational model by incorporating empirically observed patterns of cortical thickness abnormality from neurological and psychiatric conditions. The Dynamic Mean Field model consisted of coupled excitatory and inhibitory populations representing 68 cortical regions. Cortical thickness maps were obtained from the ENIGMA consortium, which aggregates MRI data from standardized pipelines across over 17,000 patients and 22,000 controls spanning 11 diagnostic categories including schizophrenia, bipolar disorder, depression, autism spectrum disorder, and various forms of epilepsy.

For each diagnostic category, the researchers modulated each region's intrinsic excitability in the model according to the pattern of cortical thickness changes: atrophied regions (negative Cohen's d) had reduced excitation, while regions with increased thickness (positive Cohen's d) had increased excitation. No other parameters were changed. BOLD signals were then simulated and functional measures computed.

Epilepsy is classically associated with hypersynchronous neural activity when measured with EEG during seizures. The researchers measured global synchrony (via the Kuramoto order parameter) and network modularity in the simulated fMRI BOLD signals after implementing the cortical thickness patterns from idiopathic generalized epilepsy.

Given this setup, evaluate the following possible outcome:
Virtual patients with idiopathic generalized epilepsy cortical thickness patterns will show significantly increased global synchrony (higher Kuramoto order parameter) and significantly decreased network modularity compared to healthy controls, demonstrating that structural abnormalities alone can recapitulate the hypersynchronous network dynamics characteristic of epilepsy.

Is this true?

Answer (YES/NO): NO